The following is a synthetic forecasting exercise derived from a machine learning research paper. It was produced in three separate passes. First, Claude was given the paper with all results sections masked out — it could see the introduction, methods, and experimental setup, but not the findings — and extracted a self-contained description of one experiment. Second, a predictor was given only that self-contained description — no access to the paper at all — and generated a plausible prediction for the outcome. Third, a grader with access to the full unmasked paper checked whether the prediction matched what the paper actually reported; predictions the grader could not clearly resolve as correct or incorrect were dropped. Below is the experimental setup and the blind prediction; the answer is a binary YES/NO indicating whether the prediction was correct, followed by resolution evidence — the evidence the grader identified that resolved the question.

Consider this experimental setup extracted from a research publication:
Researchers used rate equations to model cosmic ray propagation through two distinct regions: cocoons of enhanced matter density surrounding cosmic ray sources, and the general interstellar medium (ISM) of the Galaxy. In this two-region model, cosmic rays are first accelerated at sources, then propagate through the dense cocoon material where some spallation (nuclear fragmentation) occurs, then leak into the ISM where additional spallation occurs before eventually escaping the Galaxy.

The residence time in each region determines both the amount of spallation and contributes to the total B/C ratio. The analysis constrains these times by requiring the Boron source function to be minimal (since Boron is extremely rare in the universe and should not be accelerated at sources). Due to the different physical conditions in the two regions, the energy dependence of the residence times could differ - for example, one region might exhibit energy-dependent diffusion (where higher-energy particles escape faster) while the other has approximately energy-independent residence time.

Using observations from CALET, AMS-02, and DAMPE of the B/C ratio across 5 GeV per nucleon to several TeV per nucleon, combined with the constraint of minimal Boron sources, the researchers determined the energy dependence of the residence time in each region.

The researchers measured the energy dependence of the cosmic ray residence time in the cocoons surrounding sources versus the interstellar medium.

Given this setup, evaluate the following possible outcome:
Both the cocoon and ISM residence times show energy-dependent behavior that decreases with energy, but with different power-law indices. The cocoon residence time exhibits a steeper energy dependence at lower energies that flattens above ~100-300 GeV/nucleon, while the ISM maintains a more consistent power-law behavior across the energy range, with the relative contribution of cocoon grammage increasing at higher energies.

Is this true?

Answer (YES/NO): NO